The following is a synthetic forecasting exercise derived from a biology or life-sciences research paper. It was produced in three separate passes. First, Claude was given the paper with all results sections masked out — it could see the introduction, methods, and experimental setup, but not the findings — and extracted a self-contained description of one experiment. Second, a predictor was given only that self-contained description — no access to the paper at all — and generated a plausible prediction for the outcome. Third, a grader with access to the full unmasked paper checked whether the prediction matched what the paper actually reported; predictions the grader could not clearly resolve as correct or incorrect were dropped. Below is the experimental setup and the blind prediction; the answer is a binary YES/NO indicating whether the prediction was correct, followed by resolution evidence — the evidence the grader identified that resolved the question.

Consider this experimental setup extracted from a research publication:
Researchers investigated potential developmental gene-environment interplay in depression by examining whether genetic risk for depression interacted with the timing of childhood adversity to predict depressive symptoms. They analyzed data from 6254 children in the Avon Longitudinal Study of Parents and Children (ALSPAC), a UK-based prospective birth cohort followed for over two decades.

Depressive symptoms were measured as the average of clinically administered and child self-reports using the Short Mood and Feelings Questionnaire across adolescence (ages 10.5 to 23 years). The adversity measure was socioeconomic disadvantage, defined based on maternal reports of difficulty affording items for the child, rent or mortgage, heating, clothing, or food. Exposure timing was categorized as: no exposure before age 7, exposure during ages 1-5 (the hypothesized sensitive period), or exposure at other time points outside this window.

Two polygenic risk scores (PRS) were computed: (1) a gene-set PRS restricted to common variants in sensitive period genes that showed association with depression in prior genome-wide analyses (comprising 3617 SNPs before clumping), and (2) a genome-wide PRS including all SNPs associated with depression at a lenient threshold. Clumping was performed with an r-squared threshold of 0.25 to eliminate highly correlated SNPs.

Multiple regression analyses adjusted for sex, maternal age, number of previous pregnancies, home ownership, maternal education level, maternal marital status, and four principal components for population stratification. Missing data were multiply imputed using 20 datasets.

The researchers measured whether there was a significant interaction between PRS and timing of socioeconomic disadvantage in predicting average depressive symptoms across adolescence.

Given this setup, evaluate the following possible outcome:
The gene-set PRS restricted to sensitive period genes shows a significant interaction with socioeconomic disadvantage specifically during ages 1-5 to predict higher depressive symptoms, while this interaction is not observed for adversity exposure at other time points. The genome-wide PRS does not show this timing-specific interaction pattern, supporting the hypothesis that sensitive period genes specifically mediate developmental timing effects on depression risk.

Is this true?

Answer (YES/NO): NO